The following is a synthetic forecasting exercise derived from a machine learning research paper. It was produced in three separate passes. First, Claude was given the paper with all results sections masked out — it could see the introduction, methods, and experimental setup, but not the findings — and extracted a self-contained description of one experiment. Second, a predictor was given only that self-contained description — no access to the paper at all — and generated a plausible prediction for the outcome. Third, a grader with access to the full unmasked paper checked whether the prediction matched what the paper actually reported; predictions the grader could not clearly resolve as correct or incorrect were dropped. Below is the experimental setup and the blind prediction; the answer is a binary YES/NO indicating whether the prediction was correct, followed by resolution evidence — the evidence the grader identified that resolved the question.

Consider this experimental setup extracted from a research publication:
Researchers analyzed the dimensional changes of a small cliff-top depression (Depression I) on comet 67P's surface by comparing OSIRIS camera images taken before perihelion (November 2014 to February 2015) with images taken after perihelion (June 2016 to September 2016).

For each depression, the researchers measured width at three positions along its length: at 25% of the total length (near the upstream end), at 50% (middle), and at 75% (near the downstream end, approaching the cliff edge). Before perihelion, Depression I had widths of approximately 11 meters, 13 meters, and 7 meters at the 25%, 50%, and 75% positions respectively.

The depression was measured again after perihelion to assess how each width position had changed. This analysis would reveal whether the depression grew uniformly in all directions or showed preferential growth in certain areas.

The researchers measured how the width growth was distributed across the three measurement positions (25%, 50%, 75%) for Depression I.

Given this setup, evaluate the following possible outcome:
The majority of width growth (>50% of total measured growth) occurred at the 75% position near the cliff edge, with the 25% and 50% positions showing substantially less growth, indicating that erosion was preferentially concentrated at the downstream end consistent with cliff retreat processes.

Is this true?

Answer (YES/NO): NO